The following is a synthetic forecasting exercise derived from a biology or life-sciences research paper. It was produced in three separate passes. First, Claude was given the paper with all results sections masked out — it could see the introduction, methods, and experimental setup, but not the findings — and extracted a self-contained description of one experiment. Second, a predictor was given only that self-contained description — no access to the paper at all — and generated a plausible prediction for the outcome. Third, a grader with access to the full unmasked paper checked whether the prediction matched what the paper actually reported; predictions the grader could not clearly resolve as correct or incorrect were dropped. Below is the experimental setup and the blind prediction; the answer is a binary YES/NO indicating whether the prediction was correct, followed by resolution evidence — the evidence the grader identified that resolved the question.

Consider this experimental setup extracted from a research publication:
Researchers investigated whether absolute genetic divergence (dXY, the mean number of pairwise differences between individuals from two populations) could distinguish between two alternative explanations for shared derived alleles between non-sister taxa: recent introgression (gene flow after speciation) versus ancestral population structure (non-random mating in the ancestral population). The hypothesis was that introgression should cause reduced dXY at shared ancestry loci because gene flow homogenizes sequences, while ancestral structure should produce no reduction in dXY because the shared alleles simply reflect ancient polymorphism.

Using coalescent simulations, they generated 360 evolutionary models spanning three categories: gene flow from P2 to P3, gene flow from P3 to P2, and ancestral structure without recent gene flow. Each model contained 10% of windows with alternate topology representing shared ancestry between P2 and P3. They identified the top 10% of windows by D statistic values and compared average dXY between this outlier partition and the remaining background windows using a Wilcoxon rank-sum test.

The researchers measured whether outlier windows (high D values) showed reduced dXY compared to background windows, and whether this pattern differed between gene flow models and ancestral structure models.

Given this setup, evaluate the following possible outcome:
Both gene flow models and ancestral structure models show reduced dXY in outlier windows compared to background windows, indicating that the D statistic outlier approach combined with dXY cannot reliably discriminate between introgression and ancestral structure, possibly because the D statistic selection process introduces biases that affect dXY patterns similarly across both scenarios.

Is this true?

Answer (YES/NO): YES